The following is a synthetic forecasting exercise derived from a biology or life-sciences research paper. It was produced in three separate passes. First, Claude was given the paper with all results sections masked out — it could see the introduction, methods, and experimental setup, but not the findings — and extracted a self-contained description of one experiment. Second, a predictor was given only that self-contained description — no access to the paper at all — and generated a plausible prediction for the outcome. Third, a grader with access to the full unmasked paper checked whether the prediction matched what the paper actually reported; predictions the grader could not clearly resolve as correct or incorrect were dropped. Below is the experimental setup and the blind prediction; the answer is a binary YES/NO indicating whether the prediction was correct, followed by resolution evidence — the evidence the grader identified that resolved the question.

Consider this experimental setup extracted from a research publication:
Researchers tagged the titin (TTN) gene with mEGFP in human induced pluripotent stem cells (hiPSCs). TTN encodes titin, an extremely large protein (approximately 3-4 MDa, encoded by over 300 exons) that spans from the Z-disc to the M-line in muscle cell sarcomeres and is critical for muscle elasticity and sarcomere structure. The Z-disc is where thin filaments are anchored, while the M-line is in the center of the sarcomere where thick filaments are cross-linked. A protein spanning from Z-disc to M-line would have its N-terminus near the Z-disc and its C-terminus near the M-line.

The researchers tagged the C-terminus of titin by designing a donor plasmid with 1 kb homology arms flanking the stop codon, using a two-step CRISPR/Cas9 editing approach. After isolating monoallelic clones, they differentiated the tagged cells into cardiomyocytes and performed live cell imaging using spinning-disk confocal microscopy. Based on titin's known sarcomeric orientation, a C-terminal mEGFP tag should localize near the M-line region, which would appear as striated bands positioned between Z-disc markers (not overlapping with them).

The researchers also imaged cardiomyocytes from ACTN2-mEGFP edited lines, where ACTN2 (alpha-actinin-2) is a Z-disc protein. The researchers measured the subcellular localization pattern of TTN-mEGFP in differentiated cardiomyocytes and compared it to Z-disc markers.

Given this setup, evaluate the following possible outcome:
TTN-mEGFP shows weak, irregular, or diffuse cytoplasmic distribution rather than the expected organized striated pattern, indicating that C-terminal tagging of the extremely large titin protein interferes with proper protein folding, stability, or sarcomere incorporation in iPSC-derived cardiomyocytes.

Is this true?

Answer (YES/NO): NO